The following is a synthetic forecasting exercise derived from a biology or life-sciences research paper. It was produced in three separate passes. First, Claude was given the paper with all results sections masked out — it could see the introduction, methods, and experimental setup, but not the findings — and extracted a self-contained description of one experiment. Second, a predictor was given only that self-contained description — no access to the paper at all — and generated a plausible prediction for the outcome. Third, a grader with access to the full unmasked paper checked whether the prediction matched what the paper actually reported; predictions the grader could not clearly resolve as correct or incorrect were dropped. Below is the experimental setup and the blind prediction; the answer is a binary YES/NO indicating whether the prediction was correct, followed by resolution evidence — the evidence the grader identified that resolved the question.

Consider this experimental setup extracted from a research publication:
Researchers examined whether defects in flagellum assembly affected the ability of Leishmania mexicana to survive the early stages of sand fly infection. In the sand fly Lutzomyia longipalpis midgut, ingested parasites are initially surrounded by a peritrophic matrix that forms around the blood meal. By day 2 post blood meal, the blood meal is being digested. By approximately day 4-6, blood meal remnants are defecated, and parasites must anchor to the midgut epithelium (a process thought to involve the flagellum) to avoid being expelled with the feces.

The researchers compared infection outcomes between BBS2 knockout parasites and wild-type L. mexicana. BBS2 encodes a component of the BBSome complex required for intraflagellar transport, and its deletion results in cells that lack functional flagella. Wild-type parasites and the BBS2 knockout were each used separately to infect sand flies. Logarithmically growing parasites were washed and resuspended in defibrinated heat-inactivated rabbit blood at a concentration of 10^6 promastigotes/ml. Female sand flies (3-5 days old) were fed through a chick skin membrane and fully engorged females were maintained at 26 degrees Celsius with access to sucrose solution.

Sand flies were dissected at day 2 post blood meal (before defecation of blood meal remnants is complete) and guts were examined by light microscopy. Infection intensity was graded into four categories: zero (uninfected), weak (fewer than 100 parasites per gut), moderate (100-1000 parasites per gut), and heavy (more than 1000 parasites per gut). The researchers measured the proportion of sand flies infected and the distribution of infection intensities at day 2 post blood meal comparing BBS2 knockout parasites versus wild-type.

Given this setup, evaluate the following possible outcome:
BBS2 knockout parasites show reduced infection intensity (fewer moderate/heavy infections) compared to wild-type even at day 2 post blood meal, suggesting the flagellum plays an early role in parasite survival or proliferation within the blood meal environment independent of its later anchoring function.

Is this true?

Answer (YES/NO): NO